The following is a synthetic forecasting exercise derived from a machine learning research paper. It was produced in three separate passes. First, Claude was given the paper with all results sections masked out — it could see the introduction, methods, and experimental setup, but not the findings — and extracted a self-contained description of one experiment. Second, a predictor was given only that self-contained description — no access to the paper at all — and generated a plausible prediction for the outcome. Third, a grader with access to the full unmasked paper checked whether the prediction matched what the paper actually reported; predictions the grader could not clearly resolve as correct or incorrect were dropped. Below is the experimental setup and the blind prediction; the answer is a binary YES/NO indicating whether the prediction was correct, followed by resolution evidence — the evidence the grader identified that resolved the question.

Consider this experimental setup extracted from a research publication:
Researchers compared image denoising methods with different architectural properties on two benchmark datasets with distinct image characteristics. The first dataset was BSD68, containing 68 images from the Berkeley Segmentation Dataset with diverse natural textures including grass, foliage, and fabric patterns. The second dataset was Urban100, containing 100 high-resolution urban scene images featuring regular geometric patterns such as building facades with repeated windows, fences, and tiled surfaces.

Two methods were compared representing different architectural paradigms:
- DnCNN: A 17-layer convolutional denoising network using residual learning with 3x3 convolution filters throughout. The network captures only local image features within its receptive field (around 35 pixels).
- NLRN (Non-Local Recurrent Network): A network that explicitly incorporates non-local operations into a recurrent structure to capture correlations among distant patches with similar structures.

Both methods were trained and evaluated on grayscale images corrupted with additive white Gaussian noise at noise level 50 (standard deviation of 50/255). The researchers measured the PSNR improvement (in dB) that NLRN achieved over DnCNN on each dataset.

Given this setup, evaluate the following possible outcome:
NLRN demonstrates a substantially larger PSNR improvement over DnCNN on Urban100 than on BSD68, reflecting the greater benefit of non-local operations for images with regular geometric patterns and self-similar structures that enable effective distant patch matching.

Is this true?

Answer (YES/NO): YES